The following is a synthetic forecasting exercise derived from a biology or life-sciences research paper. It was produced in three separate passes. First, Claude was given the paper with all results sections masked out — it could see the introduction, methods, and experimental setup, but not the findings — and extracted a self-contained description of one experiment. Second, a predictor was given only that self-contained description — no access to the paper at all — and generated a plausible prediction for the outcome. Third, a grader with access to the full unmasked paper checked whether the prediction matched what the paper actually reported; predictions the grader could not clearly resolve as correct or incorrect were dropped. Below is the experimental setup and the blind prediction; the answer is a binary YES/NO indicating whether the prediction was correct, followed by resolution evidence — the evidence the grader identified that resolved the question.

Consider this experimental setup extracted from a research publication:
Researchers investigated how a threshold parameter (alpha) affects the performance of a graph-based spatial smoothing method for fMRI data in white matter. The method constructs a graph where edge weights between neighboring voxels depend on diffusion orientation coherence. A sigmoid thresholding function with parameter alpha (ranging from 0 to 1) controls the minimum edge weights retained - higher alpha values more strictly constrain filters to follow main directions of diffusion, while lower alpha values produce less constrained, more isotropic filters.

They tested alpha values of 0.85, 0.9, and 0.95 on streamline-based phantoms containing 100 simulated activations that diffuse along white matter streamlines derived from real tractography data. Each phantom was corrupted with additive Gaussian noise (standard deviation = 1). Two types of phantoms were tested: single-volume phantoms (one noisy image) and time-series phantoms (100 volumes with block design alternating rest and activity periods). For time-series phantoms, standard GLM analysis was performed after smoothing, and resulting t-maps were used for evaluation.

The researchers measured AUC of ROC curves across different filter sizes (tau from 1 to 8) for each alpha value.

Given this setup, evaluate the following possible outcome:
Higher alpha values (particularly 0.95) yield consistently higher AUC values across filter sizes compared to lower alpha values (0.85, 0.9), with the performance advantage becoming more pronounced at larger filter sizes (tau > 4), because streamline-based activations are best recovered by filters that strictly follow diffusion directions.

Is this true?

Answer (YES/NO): NO